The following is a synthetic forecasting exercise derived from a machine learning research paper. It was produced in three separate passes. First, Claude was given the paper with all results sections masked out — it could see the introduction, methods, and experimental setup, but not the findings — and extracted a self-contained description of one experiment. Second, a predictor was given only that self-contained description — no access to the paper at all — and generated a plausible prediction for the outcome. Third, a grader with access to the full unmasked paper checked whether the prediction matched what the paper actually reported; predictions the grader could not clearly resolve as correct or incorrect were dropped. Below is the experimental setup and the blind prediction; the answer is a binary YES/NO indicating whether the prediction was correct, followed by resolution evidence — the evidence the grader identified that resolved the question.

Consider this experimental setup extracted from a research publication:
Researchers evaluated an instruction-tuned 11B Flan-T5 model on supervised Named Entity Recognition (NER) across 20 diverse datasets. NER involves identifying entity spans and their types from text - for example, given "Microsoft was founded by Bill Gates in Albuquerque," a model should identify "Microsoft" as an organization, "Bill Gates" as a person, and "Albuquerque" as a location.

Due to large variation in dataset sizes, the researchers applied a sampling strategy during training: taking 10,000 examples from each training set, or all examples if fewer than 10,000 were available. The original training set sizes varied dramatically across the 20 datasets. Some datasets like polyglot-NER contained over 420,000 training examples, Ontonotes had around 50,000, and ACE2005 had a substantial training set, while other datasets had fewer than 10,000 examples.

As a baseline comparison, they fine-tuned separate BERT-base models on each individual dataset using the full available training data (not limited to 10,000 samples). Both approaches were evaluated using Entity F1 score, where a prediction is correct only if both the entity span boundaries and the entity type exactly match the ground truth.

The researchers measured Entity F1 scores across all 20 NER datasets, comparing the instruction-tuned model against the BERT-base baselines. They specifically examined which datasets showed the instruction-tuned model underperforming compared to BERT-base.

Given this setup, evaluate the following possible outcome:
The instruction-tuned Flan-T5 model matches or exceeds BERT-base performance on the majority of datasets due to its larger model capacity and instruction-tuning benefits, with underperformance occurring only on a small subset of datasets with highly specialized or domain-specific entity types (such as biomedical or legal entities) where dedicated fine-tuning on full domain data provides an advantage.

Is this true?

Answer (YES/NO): NO